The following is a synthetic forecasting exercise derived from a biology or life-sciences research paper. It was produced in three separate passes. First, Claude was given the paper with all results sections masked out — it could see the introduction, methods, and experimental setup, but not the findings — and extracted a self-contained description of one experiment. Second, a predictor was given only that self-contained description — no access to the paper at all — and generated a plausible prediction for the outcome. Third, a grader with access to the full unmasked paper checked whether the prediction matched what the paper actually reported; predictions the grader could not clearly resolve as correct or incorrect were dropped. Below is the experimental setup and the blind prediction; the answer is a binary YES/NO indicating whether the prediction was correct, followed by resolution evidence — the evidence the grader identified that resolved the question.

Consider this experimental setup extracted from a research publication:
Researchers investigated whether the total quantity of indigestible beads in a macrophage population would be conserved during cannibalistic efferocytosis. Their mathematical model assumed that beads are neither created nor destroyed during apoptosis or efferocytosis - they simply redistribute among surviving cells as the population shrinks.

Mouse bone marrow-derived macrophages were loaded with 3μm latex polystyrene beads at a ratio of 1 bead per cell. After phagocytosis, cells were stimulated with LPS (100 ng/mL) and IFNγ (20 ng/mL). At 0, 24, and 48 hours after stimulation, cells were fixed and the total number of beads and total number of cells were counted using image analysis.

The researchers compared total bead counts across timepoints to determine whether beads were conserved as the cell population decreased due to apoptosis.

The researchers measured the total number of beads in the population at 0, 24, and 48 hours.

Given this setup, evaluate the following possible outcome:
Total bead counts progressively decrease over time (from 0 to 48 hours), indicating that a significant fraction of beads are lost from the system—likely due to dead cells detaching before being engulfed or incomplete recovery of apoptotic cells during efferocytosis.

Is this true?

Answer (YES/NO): NO